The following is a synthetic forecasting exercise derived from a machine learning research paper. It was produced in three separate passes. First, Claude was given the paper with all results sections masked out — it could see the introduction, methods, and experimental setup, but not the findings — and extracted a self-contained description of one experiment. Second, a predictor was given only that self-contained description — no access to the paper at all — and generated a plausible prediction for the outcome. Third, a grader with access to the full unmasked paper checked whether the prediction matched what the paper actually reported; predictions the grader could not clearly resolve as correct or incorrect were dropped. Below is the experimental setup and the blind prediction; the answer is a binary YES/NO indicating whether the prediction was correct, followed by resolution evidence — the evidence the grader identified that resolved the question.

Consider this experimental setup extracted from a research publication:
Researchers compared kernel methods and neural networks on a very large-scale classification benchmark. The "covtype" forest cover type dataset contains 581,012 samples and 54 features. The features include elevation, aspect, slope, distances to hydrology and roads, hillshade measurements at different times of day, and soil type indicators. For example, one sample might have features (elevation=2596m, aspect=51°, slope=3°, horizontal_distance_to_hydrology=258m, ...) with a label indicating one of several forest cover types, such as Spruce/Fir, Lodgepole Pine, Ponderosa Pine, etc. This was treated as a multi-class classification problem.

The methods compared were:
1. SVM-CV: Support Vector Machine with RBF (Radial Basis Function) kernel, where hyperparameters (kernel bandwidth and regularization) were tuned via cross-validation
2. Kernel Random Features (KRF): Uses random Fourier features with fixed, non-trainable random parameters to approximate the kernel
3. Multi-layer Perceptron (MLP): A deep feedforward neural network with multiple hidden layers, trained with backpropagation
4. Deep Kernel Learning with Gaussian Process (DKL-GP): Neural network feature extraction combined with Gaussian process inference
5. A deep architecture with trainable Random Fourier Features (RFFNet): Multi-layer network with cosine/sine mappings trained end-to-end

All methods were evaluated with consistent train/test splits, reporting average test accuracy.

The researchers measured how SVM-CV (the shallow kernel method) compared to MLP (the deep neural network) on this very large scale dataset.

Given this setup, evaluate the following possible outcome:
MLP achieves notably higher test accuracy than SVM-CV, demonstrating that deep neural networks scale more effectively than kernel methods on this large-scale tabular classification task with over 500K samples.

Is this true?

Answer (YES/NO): YES